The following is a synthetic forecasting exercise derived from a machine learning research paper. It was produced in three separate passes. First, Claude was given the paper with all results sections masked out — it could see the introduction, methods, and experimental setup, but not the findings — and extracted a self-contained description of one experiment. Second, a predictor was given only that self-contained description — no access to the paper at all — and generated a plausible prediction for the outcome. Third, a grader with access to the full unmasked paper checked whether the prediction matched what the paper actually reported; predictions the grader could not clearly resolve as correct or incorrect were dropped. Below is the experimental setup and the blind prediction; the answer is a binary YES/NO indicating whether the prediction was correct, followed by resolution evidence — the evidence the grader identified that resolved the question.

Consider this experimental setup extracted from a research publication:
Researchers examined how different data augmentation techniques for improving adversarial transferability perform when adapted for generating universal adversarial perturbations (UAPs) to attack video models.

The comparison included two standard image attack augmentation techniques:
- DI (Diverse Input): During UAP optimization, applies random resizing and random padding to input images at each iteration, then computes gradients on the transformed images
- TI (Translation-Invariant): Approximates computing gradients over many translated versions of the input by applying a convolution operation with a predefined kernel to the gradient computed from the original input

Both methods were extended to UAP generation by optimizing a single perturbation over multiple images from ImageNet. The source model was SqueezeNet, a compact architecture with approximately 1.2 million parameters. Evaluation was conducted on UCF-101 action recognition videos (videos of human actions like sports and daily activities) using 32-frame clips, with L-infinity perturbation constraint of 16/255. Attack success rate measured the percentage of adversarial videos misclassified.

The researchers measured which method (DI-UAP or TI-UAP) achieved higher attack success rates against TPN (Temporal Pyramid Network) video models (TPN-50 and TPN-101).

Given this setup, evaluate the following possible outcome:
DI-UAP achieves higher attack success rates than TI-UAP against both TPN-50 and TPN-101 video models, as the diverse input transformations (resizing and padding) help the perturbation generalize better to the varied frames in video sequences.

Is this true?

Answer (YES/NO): NO